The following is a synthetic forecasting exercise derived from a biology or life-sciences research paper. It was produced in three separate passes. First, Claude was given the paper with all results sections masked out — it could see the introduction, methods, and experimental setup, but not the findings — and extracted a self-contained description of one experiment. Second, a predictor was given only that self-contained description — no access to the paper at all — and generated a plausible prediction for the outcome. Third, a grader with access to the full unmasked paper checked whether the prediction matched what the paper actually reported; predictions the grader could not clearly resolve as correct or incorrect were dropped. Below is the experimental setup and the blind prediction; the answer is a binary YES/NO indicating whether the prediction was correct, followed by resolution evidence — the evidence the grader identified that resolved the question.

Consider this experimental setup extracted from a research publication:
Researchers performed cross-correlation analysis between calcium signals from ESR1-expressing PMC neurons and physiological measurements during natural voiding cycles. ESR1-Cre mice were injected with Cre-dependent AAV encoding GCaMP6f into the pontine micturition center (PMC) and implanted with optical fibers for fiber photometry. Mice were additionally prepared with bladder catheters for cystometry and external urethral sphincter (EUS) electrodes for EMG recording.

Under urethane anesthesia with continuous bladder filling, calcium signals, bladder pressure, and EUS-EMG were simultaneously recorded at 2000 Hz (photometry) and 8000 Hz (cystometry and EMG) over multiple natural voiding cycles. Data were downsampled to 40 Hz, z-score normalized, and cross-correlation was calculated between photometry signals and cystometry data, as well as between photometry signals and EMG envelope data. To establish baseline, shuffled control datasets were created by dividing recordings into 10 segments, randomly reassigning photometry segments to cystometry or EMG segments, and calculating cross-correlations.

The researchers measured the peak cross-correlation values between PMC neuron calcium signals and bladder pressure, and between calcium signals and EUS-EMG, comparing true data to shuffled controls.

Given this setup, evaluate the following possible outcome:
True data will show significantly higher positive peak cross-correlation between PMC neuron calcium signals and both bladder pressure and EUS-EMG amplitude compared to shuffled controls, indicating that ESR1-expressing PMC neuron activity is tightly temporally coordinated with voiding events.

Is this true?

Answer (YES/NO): YES